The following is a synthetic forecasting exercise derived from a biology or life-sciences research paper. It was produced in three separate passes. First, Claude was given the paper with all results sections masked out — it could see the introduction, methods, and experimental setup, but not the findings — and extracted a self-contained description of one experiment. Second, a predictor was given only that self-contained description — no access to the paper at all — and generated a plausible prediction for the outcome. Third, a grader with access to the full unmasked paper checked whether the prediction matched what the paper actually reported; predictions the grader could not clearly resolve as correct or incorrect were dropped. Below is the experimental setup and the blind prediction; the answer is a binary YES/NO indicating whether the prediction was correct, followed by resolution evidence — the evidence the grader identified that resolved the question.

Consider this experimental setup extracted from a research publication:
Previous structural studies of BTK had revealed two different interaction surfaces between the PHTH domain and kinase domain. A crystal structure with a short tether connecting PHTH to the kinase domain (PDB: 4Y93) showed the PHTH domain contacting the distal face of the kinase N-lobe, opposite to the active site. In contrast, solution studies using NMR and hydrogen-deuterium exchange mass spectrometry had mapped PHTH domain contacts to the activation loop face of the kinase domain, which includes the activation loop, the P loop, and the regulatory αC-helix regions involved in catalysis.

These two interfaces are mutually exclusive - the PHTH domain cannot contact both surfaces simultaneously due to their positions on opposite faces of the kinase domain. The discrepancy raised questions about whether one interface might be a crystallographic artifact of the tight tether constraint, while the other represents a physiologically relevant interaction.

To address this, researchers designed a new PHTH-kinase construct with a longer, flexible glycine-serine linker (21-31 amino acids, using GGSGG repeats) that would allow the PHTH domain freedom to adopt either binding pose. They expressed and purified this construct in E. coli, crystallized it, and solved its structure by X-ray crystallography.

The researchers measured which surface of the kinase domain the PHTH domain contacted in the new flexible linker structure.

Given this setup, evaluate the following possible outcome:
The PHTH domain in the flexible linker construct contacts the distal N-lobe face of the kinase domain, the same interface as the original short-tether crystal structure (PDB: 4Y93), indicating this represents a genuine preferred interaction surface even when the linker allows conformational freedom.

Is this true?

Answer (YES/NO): NO